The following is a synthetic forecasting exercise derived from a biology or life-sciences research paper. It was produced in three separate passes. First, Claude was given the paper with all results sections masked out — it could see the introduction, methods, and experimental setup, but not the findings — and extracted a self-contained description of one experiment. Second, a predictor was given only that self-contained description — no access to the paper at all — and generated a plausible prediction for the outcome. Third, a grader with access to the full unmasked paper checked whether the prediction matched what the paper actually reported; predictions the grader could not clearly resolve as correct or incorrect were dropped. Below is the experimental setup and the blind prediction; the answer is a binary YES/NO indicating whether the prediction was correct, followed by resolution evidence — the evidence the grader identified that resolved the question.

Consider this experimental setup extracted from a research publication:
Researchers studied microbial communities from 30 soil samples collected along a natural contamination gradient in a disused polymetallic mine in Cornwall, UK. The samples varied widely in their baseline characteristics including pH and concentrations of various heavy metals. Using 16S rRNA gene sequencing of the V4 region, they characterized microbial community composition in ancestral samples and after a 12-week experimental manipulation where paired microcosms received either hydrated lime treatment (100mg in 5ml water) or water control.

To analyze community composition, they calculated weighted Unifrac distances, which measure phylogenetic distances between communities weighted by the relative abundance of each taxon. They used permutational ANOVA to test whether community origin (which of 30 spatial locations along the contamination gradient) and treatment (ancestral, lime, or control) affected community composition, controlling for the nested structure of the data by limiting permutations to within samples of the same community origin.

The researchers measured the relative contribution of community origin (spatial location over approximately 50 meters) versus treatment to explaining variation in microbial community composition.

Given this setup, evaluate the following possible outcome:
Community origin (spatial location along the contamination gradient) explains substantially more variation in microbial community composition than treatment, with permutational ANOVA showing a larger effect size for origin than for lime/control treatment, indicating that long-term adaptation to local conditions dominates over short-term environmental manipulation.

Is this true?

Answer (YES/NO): YES